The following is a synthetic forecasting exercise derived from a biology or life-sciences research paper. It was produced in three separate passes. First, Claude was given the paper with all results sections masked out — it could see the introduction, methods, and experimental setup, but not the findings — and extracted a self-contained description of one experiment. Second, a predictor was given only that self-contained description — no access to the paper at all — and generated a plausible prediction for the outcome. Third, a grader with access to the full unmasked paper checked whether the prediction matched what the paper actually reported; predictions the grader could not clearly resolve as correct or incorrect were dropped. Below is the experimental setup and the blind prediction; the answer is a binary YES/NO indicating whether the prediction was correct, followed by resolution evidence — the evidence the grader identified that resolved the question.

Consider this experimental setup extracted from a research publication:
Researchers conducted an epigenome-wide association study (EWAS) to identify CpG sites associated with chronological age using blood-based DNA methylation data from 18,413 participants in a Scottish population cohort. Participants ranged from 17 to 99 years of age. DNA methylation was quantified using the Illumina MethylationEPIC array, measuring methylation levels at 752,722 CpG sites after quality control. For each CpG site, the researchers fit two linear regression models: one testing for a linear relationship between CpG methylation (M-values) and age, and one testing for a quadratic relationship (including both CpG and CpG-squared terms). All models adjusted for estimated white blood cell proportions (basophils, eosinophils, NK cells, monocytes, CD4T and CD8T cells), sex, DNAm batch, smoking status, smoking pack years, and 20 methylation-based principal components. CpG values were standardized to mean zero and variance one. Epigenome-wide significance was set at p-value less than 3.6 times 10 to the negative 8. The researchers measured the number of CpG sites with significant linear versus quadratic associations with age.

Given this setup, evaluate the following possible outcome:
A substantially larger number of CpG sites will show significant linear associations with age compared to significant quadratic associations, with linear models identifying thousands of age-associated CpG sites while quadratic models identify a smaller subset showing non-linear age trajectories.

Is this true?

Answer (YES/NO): NO